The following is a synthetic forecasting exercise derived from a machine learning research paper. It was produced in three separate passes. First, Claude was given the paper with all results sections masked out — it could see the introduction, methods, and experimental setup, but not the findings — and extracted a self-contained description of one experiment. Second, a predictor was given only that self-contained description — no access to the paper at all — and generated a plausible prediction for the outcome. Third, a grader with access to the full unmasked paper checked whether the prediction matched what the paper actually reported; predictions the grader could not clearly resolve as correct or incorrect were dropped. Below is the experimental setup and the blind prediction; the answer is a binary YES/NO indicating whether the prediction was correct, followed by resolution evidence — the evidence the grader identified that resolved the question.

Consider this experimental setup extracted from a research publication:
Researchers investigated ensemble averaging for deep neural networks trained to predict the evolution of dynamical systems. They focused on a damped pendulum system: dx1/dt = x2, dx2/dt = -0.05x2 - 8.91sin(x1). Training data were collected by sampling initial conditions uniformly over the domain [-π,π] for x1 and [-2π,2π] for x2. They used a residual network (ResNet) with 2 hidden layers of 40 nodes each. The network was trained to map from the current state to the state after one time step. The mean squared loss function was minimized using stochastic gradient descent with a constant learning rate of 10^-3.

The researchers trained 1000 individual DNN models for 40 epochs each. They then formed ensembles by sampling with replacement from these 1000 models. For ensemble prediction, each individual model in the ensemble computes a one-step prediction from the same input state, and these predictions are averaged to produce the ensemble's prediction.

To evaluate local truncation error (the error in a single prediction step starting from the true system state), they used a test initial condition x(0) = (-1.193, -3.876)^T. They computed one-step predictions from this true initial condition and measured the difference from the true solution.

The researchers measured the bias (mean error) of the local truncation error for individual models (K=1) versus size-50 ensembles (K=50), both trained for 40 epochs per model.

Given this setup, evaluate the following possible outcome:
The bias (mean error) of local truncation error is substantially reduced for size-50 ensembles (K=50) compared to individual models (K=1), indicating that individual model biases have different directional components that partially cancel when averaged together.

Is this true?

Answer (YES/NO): NO